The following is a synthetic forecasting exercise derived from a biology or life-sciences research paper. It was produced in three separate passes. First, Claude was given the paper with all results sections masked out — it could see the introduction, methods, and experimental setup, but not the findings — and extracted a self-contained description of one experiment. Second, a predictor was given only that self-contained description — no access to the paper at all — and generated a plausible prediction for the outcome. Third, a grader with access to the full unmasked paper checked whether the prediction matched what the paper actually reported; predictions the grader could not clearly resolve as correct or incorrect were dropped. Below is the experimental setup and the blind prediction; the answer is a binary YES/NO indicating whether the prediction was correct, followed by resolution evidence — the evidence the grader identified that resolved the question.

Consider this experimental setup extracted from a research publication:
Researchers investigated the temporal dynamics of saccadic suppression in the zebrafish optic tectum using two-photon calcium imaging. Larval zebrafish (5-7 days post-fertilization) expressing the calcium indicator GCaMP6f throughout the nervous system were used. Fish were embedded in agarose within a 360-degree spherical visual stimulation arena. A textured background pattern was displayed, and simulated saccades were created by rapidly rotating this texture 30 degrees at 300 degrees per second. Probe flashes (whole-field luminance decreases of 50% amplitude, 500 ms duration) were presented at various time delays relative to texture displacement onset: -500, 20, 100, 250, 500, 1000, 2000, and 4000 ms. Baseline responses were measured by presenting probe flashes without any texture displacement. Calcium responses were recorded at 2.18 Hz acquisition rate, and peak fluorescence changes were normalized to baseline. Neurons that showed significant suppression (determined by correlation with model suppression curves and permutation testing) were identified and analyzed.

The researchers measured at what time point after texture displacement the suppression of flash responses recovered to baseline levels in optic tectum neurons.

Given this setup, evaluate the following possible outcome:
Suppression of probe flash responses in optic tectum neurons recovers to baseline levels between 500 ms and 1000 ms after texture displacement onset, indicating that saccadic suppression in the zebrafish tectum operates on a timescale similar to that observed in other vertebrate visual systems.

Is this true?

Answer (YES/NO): NO